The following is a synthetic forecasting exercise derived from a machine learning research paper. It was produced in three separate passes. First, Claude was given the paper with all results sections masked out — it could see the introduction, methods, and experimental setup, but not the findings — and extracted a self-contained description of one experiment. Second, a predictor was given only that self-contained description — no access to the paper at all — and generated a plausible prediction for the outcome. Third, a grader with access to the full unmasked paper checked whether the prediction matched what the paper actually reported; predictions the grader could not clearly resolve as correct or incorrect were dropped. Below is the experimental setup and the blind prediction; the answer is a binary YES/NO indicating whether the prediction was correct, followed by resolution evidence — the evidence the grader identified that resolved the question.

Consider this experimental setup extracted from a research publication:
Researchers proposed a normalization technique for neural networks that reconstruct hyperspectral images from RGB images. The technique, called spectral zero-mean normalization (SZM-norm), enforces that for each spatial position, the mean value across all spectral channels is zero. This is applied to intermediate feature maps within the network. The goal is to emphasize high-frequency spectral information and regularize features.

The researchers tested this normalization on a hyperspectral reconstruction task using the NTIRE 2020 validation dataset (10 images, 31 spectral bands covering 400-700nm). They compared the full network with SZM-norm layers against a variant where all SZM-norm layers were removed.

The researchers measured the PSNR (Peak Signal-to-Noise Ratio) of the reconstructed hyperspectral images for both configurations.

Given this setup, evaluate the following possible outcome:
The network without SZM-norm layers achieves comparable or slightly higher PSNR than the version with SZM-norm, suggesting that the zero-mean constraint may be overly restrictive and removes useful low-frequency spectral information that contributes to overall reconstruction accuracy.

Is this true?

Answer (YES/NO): NO